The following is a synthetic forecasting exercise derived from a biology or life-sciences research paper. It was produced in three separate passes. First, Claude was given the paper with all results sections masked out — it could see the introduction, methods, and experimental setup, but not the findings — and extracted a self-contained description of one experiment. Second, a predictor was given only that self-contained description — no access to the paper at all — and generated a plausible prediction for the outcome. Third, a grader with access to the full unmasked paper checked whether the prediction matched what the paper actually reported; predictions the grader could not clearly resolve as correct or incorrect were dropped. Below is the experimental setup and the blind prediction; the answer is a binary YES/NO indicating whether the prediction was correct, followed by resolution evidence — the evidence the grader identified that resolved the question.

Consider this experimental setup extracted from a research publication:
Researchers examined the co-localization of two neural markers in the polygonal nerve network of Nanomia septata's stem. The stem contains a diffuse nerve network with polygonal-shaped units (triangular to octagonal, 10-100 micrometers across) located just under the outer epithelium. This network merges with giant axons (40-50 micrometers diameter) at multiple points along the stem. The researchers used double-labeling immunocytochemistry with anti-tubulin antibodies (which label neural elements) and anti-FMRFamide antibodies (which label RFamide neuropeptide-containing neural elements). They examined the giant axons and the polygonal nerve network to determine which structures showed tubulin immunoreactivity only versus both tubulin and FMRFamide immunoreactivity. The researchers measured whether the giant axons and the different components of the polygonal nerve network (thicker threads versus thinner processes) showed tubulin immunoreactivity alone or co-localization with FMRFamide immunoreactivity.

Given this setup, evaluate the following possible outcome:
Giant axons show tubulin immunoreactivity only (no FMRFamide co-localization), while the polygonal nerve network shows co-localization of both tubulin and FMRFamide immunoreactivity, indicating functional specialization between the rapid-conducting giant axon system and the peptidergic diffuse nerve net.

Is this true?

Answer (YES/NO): NO